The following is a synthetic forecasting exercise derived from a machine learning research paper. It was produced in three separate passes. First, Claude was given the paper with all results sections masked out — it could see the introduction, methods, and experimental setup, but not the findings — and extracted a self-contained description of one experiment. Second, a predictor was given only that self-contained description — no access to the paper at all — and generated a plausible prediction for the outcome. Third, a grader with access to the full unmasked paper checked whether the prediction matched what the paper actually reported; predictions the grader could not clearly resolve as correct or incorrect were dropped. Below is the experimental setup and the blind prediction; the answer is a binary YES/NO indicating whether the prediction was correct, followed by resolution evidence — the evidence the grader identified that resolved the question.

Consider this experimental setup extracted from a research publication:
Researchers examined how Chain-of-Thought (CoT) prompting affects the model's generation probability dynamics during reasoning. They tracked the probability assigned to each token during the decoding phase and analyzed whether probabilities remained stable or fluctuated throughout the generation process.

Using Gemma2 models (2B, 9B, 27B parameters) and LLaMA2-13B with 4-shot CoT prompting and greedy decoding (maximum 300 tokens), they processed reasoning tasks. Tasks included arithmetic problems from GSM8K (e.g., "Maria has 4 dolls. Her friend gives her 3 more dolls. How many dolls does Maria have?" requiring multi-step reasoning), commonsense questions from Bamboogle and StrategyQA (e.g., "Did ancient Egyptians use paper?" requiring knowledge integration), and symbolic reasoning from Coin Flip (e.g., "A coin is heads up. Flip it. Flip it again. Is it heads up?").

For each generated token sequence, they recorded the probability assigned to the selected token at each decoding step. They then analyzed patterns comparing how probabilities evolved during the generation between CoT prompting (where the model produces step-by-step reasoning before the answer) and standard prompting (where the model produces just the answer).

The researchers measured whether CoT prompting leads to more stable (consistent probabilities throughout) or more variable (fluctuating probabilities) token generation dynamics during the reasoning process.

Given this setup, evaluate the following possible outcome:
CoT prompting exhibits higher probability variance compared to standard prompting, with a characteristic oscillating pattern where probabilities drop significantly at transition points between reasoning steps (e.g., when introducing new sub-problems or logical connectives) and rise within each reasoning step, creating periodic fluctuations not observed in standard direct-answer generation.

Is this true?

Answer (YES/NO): NO